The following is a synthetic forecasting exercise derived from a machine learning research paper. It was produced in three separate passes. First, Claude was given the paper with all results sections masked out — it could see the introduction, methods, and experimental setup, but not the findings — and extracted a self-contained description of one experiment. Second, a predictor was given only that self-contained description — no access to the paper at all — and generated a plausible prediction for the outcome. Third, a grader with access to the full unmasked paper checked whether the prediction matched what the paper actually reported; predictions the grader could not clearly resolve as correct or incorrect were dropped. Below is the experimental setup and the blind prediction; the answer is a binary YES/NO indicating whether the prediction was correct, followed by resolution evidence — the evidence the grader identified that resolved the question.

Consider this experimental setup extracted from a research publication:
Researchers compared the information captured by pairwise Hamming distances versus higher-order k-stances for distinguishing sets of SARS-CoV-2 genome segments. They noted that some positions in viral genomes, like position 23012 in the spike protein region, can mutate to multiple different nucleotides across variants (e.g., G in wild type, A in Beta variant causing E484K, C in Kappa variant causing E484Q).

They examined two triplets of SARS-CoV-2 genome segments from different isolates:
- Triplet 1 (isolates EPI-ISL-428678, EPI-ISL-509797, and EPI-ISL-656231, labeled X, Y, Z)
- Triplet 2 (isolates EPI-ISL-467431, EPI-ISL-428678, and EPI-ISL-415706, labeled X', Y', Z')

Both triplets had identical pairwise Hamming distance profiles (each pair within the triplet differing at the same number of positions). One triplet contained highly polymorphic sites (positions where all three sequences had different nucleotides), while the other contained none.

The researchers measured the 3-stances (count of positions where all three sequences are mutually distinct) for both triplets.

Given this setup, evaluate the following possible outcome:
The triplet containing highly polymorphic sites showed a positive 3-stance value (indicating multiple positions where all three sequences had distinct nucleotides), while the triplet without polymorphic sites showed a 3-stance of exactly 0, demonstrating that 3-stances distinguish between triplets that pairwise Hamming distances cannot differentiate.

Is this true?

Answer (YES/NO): YES